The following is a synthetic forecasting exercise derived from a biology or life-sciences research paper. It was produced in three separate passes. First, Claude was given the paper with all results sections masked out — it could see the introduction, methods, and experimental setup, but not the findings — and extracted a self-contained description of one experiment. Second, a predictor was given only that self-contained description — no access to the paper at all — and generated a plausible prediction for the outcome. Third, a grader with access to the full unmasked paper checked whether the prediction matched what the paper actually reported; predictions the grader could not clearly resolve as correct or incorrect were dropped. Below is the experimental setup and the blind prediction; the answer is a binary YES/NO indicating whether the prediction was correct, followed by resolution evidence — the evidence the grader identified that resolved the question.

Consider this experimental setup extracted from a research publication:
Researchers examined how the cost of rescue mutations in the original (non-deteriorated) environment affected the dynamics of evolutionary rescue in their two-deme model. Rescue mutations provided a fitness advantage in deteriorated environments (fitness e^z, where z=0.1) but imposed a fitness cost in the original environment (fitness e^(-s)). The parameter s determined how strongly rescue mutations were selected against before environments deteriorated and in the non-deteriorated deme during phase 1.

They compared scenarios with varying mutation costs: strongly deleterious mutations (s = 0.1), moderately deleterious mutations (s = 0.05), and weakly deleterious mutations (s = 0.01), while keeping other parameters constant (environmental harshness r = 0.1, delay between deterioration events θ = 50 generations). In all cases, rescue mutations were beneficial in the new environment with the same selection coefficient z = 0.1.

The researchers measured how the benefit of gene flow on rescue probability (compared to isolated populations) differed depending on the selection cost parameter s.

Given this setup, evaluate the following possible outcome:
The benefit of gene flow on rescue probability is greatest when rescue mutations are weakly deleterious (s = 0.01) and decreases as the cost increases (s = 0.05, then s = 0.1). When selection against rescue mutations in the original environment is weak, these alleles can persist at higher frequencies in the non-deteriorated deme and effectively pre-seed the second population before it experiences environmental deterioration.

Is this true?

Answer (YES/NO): NO